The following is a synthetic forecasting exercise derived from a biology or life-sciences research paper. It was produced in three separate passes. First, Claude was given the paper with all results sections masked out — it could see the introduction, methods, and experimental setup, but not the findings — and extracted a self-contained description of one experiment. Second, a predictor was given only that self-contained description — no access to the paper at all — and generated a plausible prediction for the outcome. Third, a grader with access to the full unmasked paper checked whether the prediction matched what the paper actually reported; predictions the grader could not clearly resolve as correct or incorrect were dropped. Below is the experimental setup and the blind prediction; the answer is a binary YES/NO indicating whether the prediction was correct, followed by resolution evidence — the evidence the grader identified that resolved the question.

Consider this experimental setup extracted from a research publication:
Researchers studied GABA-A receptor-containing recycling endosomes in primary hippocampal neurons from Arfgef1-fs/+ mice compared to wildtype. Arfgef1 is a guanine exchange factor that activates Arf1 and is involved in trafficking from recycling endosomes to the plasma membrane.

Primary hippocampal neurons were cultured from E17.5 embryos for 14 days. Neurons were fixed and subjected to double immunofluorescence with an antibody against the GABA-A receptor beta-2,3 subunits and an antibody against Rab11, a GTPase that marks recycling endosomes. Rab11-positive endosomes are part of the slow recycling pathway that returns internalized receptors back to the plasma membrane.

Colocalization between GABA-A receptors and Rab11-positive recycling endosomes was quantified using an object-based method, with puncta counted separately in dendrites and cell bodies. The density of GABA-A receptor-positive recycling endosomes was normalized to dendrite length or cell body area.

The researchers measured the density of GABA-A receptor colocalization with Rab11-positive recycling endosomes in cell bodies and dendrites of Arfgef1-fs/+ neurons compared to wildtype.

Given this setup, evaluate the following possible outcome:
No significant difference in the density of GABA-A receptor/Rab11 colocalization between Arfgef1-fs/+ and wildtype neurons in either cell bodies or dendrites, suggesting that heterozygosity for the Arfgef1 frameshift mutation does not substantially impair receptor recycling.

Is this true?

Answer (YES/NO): NO